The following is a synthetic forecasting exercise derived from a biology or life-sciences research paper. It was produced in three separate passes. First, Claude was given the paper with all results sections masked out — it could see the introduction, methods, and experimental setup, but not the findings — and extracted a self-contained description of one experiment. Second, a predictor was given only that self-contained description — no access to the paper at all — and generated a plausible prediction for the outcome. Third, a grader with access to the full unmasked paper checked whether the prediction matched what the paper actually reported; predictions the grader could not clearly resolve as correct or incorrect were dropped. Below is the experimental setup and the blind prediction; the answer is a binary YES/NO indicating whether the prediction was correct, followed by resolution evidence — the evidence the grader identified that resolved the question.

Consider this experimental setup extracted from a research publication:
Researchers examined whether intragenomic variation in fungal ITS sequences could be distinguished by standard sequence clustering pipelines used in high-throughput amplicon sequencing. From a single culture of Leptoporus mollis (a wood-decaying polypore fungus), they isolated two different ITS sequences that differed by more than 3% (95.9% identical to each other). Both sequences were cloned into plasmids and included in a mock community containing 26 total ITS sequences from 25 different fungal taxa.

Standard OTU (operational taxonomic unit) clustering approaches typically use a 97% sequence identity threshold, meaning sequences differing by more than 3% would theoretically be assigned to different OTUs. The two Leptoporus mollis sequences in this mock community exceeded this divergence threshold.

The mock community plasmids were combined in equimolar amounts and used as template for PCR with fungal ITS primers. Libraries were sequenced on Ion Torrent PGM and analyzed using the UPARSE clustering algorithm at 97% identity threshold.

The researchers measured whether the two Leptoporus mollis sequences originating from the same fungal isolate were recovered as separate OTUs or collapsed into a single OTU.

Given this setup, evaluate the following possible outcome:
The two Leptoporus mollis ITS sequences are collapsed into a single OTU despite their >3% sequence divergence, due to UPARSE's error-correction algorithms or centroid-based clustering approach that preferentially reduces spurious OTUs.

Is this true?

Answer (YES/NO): NO